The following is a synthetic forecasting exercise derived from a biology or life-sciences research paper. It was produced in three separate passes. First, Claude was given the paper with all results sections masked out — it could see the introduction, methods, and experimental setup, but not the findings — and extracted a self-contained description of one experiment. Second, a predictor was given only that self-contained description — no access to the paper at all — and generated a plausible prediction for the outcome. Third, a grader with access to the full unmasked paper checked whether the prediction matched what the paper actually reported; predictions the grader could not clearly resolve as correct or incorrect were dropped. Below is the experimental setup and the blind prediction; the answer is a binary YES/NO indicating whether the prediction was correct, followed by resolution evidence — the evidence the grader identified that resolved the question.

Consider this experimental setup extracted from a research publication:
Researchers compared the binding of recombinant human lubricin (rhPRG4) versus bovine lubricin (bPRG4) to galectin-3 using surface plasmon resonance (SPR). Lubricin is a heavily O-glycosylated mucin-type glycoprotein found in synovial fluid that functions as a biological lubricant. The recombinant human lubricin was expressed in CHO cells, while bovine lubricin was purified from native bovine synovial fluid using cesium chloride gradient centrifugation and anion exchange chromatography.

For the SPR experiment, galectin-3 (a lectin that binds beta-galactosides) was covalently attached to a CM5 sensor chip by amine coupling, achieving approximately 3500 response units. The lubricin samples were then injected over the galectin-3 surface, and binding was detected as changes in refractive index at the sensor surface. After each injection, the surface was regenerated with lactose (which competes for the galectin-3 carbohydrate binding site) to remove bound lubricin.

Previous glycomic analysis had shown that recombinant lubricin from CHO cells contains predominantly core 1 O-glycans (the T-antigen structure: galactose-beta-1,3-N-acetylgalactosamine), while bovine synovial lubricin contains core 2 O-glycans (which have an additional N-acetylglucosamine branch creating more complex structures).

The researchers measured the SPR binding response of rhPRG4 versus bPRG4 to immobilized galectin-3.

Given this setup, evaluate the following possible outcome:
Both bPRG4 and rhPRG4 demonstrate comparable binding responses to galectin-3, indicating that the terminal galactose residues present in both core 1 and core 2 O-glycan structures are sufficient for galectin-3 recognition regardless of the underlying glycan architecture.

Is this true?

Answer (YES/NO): NO